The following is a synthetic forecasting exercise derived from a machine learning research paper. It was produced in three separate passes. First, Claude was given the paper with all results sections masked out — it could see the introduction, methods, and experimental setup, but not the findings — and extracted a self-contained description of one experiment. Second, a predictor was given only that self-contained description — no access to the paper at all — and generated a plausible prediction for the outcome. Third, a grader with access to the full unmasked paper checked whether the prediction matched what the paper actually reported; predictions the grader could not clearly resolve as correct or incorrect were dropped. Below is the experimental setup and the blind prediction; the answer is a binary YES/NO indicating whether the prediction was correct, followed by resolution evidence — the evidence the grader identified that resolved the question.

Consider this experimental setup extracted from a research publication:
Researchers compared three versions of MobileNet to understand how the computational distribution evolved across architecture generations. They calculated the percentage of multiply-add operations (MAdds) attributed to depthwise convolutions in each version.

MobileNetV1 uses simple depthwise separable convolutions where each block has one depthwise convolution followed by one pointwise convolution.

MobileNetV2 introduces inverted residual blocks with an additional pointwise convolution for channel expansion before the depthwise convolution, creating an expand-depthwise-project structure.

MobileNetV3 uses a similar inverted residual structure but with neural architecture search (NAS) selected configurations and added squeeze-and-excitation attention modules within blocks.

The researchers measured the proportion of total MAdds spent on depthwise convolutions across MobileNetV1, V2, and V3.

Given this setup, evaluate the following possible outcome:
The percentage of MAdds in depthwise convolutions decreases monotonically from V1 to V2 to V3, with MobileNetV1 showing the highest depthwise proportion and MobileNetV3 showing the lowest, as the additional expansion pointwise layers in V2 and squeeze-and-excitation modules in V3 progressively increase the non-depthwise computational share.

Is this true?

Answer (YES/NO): NO